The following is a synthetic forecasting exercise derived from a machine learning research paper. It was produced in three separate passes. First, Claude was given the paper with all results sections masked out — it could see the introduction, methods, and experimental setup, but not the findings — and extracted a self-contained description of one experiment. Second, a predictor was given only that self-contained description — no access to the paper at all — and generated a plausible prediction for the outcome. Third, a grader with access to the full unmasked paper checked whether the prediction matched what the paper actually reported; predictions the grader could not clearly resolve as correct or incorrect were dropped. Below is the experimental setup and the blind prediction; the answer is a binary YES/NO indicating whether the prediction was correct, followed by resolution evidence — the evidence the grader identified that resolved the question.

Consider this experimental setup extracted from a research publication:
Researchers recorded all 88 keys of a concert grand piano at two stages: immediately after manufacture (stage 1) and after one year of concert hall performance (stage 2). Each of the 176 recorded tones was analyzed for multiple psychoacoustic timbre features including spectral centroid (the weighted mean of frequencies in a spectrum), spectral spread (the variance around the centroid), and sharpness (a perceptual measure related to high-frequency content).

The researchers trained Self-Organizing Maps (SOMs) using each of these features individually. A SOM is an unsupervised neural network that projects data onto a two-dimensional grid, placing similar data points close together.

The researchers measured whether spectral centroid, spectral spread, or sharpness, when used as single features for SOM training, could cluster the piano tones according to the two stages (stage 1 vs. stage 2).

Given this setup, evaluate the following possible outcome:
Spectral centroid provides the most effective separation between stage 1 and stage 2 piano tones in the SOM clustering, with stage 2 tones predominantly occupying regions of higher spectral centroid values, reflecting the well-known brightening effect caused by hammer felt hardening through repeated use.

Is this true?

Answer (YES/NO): NO